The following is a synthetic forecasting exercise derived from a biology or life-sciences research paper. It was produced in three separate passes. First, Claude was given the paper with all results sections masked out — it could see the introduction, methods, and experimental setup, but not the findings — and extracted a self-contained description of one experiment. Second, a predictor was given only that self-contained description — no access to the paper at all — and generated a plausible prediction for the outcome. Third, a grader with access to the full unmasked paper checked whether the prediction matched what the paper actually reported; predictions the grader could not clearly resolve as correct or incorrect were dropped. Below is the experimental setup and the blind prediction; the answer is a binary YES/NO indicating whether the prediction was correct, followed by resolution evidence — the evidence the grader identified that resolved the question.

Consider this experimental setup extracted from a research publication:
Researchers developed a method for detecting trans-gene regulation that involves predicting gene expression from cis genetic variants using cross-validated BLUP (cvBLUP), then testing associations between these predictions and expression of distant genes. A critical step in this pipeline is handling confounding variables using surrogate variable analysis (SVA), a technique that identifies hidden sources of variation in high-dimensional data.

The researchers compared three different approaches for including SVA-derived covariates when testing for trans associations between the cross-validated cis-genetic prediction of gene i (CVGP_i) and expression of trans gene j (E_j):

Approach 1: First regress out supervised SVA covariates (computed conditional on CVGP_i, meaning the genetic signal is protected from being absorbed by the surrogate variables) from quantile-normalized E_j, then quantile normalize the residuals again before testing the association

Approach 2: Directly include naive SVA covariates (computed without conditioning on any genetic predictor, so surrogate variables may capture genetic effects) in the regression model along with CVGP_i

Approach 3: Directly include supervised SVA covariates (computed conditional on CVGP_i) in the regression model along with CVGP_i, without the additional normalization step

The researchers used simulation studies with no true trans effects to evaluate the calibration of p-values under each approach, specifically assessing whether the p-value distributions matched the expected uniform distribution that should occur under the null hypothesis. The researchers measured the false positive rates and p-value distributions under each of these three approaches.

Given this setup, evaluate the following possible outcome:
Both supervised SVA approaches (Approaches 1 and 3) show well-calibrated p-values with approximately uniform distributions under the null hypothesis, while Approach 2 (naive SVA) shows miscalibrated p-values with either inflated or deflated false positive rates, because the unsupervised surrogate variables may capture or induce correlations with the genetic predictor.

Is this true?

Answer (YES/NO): NO